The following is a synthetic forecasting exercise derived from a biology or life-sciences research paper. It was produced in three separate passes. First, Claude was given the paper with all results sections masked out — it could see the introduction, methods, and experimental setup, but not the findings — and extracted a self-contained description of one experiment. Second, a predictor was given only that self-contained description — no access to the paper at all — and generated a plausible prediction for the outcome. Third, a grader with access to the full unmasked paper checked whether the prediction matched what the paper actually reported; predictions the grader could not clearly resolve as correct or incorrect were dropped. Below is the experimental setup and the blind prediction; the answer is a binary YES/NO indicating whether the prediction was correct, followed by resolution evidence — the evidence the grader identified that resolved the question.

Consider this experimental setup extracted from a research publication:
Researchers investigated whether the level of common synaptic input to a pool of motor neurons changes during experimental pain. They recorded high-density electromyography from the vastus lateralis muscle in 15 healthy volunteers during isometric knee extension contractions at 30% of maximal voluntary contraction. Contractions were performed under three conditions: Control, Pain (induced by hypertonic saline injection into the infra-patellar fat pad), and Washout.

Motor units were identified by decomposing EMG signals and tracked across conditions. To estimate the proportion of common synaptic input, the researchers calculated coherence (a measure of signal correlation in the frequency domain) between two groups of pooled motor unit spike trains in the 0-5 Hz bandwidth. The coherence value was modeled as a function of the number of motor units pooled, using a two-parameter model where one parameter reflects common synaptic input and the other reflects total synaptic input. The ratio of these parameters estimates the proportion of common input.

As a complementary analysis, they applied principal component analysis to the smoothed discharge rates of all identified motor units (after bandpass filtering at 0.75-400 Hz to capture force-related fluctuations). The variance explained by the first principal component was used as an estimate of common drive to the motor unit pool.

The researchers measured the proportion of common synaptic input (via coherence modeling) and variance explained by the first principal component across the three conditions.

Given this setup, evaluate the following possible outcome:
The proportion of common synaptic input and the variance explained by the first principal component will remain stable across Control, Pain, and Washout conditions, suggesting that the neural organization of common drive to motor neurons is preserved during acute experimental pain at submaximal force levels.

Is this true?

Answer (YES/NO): NO